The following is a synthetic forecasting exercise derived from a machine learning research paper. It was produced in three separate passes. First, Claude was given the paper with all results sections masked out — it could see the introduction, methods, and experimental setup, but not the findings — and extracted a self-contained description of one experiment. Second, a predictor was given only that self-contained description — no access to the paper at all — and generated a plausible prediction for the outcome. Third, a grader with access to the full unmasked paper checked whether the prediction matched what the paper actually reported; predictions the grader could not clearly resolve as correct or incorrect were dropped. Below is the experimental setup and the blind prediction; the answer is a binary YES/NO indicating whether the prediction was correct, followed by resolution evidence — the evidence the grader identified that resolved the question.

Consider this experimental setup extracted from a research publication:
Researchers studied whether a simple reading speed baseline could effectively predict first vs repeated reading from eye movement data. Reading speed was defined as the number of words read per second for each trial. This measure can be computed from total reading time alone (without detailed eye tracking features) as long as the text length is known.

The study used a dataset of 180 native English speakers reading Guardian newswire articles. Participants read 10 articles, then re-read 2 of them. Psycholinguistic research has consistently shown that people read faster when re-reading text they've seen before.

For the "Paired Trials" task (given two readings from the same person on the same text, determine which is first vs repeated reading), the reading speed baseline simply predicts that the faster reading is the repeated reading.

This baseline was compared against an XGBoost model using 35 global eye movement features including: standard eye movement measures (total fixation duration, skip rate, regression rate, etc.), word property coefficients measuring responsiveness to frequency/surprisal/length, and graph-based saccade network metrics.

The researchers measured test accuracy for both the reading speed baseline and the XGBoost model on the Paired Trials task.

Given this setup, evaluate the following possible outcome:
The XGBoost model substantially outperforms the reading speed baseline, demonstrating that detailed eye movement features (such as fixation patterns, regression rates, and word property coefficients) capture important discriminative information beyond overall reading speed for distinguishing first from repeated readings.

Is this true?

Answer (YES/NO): YES